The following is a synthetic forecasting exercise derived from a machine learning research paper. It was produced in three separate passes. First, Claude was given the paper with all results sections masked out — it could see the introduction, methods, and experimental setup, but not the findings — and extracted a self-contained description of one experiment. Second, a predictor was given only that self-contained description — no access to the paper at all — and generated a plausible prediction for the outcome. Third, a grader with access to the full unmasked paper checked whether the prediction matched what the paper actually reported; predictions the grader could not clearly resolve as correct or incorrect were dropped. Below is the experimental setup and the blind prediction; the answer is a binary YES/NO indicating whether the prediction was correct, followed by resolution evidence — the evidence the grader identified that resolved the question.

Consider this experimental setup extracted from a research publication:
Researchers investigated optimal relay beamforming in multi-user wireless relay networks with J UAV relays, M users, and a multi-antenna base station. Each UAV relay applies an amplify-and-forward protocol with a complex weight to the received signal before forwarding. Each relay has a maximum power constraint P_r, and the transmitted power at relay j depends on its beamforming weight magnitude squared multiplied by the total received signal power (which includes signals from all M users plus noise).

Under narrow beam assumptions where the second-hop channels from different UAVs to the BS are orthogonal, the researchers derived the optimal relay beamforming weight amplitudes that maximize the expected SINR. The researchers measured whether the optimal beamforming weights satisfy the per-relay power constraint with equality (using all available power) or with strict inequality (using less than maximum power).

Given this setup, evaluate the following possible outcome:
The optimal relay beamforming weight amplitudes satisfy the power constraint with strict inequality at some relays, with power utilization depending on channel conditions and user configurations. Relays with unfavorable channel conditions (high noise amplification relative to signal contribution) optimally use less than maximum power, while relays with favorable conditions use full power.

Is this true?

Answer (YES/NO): NO